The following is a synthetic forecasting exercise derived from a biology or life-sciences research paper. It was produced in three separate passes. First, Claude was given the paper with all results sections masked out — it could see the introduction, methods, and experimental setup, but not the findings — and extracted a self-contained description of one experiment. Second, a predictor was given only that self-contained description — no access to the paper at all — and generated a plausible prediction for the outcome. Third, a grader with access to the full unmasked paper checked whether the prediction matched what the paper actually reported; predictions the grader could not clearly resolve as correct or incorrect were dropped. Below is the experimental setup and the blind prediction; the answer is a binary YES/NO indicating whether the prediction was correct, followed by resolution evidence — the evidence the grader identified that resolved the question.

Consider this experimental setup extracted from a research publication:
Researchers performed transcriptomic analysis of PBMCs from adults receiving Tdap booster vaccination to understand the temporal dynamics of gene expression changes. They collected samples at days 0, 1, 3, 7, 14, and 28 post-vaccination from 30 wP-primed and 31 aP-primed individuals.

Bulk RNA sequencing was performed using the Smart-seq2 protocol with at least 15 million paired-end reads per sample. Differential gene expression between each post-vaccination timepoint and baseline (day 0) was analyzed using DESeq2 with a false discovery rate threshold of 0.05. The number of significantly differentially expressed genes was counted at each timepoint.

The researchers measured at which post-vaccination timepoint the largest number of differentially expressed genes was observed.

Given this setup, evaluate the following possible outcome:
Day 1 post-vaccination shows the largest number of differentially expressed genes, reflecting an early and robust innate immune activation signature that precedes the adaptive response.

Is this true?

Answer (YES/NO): YES